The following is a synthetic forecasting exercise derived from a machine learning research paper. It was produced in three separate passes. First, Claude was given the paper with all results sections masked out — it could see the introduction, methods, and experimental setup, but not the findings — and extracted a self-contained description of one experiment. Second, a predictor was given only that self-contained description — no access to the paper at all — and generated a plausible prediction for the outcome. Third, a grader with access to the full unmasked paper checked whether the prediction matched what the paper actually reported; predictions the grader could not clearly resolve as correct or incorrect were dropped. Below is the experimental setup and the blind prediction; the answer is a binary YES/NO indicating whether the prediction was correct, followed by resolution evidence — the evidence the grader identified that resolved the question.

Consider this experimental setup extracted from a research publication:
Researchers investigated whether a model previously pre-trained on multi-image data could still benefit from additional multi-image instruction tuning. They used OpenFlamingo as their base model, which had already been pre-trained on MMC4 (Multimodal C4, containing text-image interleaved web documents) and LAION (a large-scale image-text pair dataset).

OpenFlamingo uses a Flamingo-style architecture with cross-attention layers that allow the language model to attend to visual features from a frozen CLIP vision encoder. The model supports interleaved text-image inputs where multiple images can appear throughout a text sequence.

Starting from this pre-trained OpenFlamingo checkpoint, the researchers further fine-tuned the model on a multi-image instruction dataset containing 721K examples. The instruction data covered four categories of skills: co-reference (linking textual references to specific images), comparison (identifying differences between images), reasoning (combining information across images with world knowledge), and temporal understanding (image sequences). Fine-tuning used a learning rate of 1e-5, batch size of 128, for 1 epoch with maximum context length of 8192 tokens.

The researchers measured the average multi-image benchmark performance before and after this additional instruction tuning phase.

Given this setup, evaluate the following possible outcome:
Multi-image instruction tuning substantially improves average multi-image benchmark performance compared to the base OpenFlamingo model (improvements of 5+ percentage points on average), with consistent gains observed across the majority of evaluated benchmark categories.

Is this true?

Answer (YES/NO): YES